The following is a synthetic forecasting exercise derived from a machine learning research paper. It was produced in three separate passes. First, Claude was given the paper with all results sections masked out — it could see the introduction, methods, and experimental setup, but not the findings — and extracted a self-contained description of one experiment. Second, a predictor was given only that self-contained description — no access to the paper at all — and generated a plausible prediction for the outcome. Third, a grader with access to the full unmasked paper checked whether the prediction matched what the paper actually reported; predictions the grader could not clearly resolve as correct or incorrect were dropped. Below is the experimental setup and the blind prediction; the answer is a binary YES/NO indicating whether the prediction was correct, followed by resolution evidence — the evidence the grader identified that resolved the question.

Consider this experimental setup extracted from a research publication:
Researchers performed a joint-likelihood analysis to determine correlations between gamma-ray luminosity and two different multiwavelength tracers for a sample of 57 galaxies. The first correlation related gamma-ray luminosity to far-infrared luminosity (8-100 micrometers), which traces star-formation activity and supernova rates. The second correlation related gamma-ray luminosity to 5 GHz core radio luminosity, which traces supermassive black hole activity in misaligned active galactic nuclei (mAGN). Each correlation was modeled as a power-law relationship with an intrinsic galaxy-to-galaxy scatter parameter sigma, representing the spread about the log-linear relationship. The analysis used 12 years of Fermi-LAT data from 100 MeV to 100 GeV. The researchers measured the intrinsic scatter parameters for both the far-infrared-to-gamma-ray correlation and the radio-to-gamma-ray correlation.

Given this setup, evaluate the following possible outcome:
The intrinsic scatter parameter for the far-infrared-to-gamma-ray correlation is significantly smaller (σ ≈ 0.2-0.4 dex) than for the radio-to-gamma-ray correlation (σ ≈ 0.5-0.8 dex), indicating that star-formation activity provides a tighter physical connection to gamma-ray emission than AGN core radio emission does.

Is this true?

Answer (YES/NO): NO